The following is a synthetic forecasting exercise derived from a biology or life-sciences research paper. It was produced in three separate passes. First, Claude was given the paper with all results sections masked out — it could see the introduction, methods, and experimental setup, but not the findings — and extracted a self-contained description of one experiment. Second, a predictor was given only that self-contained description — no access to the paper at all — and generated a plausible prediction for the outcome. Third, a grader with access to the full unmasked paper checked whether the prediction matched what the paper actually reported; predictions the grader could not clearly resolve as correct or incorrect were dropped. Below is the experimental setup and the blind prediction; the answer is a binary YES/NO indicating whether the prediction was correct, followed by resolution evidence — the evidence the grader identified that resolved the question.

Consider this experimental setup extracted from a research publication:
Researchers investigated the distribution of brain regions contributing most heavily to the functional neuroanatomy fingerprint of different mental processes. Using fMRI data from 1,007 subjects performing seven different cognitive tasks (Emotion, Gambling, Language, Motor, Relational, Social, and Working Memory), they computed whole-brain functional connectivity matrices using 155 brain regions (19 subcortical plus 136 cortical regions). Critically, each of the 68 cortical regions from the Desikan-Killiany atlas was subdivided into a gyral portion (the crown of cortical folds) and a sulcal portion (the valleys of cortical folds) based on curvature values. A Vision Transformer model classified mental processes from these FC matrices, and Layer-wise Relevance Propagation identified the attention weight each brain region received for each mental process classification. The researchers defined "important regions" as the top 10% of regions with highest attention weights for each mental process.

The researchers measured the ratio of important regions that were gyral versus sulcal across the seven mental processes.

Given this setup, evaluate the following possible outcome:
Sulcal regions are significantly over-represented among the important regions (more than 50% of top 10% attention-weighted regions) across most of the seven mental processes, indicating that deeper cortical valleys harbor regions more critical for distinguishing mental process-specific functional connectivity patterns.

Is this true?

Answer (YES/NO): YES